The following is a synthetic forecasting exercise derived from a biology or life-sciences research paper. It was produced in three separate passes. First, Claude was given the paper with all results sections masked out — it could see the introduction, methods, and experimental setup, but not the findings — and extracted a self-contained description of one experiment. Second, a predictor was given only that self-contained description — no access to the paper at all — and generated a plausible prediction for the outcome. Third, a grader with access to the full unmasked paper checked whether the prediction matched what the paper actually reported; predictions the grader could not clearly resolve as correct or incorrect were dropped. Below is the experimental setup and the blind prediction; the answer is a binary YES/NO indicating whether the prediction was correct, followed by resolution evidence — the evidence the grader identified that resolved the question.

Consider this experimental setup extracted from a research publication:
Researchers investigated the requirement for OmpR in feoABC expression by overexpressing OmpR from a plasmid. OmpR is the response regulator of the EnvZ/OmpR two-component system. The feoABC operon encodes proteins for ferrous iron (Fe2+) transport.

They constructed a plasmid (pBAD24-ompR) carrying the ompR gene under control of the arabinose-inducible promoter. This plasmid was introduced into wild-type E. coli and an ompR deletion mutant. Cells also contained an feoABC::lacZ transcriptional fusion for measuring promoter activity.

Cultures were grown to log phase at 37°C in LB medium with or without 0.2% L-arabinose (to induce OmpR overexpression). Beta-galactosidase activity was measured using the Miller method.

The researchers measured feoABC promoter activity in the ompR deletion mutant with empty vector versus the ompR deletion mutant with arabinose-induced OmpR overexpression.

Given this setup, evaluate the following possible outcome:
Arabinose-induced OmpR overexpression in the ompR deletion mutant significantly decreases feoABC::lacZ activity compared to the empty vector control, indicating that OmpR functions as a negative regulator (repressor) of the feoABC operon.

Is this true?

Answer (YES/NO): NO